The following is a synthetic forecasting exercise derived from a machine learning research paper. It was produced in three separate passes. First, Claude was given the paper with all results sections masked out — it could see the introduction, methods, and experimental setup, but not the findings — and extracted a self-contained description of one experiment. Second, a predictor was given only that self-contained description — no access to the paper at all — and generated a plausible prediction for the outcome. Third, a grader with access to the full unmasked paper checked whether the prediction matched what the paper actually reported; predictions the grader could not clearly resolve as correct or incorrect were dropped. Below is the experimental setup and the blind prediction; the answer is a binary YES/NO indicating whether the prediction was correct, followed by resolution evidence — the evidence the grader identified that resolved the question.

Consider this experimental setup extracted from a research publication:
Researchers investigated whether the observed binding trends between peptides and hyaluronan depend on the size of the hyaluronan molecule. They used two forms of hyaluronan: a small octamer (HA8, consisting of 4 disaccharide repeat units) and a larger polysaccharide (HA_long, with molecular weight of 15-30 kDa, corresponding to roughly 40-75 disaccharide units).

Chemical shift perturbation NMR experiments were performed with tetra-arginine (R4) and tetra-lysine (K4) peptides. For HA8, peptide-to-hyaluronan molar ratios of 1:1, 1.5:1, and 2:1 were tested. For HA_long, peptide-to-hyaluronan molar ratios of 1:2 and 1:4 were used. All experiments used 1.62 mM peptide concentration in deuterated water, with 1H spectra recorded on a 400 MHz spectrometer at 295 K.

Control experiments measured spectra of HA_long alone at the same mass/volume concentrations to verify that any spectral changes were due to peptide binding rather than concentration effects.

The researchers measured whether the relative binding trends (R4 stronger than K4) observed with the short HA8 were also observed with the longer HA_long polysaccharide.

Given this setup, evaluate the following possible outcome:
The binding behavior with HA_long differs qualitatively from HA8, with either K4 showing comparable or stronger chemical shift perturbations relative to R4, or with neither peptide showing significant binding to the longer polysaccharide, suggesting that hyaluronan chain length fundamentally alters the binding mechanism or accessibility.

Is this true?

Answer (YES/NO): NO